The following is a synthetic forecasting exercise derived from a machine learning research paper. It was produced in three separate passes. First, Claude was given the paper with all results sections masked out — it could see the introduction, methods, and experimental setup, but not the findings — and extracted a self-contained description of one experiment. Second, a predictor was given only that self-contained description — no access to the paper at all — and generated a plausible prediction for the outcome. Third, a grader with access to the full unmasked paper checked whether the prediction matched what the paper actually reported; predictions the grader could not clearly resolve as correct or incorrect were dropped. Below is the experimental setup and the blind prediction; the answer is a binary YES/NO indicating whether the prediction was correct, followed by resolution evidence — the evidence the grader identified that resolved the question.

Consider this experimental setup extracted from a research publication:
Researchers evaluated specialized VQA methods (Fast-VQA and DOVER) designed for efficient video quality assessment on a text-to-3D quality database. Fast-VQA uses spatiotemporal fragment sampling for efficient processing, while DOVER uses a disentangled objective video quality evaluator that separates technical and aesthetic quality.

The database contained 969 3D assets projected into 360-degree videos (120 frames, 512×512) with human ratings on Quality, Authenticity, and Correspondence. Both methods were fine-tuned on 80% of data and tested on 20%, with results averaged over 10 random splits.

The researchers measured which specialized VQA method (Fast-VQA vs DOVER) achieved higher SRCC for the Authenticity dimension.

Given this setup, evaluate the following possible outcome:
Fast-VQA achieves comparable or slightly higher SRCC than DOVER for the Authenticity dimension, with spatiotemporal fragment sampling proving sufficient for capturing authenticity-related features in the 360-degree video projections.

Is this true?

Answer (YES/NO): NO